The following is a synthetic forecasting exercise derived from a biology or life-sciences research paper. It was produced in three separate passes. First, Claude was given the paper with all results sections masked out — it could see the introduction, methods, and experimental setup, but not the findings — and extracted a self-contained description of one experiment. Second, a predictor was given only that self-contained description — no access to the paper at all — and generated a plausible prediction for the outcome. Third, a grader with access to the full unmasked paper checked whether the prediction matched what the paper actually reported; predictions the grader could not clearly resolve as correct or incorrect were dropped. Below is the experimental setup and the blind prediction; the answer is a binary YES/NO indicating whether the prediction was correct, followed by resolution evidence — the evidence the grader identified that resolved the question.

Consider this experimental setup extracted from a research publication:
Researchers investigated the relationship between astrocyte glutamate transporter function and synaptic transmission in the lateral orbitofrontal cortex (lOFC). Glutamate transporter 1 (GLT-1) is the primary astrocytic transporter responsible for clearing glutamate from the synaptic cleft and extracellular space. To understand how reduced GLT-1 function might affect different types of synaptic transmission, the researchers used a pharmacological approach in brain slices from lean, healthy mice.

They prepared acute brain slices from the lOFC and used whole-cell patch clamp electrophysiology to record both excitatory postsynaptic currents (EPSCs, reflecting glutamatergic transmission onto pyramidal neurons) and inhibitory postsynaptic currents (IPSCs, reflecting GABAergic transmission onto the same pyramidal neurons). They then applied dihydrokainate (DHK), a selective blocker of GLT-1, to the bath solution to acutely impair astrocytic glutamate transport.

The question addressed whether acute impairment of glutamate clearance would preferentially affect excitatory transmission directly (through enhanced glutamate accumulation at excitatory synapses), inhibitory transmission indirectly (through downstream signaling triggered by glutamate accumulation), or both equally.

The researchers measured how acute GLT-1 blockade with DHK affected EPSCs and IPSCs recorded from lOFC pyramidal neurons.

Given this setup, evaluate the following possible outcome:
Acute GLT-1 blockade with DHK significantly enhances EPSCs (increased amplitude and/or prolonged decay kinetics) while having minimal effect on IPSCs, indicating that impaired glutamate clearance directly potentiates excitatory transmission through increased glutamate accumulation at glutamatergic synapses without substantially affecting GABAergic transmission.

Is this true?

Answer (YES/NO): NO